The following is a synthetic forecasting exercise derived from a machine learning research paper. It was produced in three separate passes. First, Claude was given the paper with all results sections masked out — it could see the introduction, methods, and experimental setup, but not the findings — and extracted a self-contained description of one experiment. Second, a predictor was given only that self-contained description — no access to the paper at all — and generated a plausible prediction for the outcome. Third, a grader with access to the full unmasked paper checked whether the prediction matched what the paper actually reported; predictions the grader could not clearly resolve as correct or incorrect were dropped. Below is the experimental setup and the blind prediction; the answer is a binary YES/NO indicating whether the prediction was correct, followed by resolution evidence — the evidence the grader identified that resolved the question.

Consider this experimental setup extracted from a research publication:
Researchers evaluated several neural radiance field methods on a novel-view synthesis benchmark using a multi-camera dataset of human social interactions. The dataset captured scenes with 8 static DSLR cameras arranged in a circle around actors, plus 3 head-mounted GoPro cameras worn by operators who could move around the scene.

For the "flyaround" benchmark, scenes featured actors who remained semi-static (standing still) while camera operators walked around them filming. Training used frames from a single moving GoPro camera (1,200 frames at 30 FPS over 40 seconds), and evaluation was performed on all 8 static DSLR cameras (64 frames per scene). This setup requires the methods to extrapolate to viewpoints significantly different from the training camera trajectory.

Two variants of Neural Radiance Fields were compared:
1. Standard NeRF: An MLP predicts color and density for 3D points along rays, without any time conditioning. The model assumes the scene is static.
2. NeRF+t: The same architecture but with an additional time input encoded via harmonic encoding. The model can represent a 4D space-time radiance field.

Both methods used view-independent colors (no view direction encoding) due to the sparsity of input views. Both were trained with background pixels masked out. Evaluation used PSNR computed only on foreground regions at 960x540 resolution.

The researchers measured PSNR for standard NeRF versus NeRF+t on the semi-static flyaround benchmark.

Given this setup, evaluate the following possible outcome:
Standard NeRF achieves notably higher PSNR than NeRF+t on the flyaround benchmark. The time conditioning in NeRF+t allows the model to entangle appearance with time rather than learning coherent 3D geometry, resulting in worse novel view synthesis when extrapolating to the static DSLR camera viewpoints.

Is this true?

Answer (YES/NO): YES